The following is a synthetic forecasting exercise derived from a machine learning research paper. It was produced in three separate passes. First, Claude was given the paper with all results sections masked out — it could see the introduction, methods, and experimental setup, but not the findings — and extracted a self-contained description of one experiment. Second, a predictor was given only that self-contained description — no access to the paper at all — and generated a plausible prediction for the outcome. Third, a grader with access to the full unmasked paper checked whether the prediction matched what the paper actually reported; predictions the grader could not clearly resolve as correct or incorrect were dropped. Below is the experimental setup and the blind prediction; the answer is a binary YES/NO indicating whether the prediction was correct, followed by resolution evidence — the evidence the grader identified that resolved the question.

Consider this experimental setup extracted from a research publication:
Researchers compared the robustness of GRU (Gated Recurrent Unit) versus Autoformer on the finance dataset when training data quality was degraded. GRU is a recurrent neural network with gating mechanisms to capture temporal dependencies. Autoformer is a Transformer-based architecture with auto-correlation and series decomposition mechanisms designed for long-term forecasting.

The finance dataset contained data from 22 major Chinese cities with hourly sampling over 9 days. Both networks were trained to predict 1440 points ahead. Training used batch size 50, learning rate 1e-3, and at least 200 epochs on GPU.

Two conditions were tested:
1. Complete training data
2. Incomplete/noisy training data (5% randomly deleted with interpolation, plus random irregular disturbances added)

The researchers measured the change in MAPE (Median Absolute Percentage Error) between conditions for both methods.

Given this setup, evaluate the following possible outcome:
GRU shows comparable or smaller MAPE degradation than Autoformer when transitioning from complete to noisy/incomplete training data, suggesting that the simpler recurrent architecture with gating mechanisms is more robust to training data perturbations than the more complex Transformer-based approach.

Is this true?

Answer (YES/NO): NO